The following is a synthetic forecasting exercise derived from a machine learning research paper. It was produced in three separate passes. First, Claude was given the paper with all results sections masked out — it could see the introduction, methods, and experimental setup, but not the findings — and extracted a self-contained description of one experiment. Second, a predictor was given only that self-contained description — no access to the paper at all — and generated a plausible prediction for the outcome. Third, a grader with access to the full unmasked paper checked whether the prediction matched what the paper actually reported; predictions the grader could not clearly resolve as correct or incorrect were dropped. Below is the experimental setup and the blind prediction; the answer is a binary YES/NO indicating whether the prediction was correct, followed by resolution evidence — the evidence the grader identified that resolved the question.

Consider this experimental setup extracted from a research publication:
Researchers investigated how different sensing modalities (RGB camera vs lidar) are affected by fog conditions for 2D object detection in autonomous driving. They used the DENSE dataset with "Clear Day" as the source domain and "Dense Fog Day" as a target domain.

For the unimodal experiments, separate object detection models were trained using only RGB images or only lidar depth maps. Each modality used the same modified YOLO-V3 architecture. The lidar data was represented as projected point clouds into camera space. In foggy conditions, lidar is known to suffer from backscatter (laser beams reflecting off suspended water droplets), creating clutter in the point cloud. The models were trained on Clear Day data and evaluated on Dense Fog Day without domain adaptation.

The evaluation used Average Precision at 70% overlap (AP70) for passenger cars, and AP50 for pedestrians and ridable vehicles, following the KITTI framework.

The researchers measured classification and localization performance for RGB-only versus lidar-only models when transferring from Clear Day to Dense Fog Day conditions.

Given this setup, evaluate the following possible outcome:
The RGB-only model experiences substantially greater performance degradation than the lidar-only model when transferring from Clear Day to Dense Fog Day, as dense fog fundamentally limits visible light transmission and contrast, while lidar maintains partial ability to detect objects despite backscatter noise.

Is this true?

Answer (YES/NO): NO